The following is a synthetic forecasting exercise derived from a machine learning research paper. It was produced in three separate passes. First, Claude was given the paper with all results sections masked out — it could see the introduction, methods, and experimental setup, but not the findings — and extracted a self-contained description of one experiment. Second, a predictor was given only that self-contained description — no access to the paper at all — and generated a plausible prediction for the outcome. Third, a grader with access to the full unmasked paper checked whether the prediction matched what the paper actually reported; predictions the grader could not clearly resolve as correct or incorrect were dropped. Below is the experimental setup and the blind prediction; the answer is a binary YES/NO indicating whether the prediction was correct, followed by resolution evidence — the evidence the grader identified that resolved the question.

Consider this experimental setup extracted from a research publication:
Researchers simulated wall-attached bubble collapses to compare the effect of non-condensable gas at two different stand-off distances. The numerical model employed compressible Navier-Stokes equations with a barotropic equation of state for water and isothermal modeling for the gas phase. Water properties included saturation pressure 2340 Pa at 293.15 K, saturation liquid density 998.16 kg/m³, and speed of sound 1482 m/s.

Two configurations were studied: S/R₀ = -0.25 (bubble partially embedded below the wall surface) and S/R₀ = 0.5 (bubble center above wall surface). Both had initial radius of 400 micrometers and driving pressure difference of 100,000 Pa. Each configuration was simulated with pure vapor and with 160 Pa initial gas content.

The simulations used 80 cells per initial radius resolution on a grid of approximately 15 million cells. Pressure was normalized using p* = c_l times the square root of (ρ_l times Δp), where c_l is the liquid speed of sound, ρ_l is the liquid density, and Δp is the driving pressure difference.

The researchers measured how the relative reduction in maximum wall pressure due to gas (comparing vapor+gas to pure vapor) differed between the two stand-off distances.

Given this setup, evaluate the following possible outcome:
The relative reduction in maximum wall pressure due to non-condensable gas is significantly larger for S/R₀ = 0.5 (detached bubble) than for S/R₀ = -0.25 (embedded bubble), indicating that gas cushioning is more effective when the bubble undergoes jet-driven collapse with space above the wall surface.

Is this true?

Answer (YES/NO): YES